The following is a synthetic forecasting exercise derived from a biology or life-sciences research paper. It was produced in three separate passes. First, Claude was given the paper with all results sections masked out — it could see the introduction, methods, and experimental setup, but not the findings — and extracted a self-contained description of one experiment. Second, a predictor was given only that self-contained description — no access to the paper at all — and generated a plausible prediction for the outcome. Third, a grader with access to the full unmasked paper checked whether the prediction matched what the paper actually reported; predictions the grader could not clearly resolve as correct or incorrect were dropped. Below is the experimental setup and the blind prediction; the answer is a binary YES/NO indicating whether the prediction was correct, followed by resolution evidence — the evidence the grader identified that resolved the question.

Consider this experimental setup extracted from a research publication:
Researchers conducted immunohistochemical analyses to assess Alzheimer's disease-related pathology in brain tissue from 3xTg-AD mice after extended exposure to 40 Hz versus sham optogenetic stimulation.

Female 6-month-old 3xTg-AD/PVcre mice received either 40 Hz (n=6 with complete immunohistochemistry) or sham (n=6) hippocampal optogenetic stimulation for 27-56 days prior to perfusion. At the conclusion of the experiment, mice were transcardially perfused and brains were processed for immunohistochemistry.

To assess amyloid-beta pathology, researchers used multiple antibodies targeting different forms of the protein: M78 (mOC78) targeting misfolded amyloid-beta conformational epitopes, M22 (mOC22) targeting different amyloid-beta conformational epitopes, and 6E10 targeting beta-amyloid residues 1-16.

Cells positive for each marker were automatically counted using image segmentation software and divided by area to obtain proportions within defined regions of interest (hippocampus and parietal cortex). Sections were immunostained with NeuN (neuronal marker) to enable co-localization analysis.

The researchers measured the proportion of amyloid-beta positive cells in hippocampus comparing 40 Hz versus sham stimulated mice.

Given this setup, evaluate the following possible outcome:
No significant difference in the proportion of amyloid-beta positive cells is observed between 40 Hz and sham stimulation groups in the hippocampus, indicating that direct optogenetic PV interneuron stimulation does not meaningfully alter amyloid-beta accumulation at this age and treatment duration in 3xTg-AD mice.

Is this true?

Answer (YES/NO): NO